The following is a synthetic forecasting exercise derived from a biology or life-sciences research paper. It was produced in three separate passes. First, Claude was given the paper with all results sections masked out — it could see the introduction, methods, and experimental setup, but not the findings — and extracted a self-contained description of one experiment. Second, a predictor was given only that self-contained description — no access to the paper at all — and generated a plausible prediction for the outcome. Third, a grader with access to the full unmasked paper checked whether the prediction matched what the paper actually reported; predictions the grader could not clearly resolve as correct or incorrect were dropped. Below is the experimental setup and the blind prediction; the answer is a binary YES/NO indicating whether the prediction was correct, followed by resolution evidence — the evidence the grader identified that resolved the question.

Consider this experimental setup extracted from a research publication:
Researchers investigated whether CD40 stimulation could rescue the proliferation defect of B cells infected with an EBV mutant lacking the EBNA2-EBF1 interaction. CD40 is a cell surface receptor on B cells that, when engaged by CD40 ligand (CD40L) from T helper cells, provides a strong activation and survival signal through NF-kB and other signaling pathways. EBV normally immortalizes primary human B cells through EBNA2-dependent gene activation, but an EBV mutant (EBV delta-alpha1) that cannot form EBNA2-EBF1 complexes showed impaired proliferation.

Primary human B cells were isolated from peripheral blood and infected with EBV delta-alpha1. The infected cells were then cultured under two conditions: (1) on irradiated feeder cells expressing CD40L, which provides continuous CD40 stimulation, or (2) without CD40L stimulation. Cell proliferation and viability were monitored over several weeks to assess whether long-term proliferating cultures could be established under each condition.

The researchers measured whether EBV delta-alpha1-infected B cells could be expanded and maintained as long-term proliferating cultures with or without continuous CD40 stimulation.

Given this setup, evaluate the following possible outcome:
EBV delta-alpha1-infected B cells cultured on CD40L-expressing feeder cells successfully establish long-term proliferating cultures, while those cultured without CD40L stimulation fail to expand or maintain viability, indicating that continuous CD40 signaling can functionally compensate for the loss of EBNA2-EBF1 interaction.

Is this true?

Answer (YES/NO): YES